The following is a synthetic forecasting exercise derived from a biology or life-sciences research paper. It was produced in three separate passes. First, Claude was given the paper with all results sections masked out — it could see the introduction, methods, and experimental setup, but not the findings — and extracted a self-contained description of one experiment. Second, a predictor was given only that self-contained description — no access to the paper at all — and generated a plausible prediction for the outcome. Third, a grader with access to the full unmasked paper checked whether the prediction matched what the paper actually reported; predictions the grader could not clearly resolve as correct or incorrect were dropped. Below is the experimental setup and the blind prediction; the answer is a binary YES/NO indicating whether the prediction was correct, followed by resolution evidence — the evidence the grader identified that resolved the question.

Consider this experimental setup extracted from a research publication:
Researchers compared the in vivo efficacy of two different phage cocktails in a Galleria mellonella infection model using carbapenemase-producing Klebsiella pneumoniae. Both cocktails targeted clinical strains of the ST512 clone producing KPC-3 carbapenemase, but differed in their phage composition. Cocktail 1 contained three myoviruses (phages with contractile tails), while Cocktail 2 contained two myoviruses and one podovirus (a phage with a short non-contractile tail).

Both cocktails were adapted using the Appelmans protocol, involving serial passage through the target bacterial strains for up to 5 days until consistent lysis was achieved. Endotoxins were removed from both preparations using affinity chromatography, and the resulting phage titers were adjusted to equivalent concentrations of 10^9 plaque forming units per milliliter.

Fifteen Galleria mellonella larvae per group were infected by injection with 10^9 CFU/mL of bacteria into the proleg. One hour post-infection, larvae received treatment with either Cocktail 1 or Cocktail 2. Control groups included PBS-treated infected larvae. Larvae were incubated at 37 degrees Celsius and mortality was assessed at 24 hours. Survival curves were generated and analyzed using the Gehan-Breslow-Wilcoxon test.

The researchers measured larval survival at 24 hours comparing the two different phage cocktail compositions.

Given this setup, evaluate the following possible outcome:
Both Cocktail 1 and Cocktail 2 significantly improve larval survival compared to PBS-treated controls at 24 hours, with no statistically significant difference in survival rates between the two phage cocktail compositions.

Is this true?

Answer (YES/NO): NO